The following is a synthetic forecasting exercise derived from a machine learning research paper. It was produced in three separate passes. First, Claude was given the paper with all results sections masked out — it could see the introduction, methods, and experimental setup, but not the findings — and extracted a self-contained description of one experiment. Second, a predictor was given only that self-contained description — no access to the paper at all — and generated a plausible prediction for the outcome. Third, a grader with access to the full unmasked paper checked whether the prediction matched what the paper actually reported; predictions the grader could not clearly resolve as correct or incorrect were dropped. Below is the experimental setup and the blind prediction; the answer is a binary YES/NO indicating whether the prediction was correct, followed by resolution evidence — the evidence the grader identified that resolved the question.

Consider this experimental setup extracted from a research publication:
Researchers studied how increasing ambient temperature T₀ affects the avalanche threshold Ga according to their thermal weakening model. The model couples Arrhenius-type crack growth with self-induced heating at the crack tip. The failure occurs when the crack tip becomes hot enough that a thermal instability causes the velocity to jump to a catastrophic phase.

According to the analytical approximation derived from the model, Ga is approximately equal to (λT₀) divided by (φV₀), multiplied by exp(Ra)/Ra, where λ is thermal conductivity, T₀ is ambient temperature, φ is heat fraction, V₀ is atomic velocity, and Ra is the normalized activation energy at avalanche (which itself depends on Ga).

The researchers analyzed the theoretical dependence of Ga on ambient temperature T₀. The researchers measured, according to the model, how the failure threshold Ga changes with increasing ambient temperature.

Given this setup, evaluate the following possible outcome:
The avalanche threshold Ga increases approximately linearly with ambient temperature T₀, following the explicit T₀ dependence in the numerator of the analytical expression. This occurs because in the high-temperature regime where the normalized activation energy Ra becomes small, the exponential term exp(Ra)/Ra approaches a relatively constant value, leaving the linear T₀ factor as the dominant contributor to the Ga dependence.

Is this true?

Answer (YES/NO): NO